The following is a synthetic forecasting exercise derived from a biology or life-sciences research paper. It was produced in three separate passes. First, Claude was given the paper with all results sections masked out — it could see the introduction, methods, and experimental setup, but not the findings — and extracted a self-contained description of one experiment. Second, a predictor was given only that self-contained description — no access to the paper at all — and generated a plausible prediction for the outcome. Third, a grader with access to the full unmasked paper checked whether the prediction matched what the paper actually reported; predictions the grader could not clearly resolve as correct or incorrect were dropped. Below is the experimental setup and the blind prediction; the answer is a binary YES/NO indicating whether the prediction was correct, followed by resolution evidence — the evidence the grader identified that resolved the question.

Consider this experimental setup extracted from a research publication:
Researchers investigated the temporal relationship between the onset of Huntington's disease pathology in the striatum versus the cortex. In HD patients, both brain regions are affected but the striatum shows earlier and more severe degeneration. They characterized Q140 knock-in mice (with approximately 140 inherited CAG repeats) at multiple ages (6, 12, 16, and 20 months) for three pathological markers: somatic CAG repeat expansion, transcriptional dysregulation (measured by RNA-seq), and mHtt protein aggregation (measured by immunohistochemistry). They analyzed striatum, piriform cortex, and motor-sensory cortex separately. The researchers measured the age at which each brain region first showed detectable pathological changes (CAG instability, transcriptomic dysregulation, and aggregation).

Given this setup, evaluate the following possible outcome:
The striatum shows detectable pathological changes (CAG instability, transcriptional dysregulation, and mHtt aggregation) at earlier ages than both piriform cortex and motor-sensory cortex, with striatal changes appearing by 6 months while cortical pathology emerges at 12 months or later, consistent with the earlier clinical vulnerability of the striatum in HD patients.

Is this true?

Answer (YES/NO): YES